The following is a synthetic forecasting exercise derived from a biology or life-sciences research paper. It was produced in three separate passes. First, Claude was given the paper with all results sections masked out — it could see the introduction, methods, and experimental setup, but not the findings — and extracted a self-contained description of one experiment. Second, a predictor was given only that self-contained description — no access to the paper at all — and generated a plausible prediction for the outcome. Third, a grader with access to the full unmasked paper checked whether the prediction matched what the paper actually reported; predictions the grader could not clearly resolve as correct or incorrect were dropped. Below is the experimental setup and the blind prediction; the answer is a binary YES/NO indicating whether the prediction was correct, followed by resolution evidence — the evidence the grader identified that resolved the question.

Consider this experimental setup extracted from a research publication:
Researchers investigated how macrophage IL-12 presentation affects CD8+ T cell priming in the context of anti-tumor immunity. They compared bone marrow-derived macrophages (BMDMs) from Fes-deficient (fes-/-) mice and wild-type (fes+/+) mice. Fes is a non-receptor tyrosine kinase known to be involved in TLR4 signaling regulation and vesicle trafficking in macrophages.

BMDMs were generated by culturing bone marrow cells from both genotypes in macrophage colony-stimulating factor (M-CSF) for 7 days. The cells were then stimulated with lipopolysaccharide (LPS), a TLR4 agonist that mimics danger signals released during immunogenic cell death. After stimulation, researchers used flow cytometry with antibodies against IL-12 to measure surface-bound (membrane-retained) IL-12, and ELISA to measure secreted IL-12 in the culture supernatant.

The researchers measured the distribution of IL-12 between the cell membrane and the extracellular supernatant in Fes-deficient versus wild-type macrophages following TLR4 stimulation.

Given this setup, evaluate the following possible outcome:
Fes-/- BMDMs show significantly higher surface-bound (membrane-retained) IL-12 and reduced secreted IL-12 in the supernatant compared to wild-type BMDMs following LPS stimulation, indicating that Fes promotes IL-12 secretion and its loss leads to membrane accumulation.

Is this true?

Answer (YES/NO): NO